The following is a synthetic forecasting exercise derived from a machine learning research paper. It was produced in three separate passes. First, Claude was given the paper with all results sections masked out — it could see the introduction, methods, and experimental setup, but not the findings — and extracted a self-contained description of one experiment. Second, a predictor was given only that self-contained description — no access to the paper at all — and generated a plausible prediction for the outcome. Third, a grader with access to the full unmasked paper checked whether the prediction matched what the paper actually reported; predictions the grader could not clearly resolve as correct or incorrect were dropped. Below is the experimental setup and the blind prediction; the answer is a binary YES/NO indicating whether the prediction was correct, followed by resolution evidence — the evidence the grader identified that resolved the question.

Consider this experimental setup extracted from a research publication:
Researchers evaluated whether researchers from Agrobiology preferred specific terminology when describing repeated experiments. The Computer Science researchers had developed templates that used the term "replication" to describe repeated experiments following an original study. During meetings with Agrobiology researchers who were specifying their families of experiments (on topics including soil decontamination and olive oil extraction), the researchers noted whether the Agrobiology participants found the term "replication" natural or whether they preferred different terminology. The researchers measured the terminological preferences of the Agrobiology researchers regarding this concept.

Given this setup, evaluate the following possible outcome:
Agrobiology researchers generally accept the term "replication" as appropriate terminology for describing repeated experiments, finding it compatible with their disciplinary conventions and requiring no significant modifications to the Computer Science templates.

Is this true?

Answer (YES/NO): NO